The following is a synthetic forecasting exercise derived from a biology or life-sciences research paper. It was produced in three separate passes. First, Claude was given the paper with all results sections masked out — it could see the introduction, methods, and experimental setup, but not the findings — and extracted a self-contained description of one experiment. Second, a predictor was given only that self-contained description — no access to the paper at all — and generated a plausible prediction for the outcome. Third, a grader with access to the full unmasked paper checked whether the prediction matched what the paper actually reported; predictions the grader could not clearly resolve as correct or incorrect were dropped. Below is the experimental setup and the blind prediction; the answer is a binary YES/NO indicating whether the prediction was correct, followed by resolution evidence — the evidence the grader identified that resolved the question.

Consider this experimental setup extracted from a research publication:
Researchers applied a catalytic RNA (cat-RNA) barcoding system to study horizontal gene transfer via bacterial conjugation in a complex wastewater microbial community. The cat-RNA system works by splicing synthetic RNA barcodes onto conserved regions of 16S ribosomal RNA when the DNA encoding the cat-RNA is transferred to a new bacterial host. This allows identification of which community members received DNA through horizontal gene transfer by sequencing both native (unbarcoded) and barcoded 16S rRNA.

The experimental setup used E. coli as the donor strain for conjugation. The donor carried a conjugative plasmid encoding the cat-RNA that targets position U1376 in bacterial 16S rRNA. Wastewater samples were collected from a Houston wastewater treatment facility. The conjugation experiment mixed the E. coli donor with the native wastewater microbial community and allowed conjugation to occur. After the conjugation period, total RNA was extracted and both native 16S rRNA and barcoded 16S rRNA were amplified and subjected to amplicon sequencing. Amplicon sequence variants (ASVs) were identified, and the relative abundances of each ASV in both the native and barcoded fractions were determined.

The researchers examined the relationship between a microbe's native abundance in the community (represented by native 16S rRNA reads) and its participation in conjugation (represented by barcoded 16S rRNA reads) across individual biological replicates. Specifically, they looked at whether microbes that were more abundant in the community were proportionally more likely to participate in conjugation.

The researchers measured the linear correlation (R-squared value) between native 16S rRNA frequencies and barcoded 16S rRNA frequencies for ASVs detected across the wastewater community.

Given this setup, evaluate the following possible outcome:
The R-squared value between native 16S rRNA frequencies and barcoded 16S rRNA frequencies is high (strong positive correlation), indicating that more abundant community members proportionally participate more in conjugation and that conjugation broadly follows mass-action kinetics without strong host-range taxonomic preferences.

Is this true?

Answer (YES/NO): NO